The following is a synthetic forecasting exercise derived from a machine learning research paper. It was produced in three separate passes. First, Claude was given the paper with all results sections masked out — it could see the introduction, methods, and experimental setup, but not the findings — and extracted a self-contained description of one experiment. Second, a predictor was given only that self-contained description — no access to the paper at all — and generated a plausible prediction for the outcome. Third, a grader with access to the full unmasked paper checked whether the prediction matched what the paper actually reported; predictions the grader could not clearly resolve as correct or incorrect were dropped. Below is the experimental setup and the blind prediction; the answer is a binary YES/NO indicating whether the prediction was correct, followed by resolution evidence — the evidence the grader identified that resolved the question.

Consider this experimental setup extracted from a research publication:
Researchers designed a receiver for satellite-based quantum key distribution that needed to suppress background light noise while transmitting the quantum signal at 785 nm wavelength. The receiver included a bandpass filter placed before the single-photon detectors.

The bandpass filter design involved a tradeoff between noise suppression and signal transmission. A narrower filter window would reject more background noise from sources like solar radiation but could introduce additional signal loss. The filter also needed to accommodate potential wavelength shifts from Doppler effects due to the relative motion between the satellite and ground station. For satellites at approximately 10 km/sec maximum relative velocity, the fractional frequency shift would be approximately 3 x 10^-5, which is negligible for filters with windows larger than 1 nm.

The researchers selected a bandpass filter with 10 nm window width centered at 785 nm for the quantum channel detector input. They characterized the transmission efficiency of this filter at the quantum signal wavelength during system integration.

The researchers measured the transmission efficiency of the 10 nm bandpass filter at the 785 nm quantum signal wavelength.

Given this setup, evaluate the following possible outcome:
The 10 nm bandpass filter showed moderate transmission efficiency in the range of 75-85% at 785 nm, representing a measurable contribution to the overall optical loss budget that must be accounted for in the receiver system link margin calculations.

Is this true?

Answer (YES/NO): NO